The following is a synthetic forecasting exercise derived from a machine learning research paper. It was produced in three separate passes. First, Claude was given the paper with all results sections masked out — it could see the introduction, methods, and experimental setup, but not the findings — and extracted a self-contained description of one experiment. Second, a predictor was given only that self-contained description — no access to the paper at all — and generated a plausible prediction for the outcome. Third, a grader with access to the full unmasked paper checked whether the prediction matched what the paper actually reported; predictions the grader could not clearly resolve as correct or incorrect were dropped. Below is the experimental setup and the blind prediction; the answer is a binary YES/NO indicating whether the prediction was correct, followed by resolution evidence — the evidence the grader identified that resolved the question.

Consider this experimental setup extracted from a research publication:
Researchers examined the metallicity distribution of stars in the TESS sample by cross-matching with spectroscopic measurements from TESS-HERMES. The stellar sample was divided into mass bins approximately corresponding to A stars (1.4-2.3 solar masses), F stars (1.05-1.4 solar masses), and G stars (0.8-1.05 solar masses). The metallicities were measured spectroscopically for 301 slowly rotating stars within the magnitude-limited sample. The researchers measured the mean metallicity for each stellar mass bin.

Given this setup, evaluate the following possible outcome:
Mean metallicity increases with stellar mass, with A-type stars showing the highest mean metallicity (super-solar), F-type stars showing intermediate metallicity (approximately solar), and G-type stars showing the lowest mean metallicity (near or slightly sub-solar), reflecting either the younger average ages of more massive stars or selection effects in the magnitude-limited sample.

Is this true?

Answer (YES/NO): NO